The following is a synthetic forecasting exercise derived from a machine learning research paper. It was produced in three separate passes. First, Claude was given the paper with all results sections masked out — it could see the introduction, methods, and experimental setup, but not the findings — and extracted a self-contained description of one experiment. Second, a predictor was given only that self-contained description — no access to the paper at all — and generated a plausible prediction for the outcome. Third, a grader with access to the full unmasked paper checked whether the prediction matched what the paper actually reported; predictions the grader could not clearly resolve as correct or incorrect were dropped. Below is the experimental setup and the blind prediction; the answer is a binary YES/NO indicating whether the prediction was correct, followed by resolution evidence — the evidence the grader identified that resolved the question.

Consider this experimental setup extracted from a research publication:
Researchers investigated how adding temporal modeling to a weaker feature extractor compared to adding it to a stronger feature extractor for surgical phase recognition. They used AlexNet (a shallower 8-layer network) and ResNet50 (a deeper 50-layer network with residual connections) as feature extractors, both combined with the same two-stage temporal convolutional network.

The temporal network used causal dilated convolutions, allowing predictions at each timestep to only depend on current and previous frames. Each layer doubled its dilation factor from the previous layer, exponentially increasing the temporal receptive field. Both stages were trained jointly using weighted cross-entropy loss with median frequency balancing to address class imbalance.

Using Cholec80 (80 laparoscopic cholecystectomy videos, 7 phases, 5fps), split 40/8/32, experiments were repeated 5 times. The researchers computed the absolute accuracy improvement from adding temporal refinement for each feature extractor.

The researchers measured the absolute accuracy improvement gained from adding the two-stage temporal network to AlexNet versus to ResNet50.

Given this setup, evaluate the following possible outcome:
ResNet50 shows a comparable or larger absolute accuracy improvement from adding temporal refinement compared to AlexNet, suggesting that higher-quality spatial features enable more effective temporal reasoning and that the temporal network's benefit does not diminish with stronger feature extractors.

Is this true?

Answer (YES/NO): NO